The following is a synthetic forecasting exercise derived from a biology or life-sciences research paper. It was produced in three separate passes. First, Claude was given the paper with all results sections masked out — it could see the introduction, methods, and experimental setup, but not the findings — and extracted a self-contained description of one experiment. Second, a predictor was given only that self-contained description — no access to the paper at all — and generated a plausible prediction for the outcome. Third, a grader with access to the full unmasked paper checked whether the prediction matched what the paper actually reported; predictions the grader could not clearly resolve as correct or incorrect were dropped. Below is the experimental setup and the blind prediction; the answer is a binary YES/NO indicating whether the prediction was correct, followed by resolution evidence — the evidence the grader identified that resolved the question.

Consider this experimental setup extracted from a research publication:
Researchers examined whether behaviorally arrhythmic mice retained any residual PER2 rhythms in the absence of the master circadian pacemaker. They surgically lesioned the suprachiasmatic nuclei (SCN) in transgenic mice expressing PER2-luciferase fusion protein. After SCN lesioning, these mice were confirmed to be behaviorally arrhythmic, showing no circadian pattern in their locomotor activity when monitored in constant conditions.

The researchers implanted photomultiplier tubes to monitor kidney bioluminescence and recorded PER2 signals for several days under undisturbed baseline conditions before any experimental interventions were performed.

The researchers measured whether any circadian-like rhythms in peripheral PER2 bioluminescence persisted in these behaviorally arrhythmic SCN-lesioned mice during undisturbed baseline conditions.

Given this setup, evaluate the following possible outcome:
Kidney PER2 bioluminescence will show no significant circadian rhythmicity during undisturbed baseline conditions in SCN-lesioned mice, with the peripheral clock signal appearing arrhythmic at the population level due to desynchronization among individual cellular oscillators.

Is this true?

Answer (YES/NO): NO